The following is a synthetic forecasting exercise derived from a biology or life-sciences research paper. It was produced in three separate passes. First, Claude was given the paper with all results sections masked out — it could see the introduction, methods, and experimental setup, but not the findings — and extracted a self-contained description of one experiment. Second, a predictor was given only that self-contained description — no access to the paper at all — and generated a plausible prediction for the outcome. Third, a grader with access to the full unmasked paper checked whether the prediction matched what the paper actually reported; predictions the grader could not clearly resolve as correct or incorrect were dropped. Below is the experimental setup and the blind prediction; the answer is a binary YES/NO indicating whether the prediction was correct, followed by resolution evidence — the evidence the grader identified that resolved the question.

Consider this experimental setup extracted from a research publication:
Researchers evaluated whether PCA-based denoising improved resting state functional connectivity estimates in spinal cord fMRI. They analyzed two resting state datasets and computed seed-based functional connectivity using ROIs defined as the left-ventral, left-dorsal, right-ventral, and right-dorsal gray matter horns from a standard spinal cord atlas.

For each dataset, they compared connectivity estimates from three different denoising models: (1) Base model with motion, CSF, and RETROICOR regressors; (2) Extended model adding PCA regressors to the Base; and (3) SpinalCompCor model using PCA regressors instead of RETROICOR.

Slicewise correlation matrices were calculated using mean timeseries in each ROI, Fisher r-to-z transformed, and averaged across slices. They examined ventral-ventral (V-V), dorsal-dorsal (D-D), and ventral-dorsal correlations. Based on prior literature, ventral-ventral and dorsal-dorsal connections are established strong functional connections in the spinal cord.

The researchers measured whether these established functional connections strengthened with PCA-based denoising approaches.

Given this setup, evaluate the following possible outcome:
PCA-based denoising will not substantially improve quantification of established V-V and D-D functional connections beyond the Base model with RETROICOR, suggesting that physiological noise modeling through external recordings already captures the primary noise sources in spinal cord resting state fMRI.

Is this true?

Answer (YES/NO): NO